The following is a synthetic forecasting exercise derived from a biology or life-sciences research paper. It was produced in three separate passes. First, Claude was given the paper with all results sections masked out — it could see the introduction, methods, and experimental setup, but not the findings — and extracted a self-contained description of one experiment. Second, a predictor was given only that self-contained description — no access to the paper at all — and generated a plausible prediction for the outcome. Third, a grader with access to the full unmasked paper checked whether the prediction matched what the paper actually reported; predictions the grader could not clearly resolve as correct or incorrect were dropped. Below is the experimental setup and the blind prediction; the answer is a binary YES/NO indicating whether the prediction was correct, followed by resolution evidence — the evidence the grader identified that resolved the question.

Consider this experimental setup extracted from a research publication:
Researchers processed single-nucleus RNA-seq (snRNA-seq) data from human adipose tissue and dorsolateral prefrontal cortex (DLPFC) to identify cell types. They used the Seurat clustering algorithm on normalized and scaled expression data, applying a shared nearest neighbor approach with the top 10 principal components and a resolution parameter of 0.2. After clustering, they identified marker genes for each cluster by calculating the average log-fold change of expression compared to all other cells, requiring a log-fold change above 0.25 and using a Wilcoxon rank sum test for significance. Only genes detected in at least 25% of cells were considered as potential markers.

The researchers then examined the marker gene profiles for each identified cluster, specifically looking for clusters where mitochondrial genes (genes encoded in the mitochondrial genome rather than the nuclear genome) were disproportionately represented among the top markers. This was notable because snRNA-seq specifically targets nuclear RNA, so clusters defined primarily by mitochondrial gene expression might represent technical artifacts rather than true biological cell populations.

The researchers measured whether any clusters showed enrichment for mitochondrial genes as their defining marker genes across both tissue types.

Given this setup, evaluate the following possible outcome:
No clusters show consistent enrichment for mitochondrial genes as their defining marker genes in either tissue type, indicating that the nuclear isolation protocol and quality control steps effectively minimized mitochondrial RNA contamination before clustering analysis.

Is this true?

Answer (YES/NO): NO